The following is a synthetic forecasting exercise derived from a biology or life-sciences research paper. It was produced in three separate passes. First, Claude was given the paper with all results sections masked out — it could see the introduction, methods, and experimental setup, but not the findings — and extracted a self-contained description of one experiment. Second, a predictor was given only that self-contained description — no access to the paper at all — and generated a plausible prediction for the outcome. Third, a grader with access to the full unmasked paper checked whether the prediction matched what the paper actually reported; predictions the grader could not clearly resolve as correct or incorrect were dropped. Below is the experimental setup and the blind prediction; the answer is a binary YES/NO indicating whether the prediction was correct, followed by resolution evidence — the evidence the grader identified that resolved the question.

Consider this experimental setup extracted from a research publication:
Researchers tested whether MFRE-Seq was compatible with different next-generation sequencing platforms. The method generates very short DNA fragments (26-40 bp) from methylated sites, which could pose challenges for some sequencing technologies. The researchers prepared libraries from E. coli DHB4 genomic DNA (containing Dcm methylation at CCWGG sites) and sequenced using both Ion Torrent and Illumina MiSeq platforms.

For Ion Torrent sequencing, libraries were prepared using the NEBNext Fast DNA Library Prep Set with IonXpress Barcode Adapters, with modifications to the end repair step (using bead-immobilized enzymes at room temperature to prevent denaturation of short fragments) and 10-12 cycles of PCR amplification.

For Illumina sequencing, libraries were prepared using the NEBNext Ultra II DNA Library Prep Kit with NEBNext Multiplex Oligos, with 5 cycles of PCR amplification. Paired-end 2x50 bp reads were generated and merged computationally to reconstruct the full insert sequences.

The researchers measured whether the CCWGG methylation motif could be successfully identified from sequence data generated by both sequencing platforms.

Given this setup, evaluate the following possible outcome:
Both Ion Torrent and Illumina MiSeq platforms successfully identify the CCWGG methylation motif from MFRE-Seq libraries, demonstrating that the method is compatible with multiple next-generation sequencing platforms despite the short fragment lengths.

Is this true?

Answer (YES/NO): YES